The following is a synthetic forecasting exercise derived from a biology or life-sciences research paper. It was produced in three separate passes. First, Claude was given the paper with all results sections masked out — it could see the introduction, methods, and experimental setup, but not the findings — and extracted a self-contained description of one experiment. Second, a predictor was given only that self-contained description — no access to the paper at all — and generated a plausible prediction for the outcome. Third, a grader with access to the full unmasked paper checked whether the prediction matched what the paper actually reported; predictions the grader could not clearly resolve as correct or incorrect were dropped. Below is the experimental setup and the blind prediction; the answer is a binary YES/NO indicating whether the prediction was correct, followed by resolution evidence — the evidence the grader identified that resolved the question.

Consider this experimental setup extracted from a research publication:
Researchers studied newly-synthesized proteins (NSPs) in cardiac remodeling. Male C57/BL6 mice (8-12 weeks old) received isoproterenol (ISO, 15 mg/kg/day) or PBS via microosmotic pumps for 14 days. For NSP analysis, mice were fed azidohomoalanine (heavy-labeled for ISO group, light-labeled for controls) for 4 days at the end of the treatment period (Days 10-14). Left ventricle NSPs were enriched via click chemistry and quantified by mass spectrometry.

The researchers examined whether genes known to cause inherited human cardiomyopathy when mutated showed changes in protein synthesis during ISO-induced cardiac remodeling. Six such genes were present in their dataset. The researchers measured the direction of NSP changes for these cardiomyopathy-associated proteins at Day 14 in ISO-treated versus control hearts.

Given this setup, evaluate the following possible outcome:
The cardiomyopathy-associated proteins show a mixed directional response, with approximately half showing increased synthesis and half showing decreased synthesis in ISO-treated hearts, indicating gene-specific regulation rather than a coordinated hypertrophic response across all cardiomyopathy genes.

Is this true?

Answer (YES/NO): NO